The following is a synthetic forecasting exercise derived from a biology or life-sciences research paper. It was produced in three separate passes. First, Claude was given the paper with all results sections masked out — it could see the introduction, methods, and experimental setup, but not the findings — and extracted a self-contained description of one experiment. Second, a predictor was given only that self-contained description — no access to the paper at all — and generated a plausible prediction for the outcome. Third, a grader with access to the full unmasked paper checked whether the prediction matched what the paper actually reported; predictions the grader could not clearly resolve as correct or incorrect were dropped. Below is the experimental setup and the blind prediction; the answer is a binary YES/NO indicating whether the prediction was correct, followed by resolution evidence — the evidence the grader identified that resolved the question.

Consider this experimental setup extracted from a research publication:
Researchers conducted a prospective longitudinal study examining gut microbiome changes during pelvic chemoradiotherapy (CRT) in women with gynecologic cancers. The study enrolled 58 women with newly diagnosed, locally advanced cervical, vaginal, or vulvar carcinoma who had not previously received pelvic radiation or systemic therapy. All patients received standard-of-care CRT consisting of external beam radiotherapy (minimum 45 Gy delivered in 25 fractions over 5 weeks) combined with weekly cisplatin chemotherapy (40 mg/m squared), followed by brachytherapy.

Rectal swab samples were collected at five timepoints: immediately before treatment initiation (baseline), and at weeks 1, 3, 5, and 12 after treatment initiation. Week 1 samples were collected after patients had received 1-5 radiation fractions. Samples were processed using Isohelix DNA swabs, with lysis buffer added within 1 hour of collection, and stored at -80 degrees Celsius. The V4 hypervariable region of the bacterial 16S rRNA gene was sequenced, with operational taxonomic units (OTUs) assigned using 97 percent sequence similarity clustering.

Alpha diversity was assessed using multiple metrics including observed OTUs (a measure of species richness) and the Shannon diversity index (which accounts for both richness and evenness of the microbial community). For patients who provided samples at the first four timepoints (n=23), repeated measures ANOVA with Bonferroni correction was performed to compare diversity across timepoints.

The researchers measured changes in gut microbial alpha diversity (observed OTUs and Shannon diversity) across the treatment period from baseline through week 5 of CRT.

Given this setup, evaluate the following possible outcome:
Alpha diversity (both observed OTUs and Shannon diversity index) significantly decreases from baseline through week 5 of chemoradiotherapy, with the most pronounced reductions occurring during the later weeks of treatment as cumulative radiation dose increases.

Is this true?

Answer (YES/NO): YES